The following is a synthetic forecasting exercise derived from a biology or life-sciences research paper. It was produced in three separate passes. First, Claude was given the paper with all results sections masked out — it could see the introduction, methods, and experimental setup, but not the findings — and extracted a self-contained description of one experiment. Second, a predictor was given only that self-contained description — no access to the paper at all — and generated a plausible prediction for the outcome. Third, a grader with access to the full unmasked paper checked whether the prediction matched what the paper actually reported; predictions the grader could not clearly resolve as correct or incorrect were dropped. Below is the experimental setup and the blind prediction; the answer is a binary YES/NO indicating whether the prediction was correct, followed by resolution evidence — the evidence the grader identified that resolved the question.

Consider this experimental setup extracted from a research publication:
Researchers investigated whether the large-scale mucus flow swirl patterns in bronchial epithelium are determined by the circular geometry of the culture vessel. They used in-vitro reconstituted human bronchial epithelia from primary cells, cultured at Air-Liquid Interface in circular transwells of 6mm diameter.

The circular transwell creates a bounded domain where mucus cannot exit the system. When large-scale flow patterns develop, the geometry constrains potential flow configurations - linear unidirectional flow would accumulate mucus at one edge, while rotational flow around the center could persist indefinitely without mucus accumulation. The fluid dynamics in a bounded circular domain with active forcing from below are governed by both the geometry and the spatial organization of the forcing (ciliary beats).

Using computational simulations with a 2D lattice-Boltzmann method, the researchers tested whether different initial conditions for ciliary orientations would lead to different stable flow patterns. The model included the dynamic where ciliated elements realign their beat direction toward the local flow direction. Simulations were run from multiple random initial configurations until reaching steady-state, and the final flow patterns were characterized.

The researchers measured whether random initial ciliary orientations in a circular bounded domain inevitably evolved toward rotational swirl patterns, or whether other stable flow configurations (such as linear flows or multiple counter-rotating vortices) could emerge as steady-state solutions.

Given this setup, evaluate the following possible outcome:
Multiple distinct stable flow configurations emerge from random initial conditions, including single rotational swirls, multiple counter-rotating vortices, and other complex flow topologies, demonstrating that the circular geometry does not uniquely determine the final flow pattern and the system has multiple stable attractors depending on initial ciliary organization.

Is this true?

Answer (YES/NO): NO